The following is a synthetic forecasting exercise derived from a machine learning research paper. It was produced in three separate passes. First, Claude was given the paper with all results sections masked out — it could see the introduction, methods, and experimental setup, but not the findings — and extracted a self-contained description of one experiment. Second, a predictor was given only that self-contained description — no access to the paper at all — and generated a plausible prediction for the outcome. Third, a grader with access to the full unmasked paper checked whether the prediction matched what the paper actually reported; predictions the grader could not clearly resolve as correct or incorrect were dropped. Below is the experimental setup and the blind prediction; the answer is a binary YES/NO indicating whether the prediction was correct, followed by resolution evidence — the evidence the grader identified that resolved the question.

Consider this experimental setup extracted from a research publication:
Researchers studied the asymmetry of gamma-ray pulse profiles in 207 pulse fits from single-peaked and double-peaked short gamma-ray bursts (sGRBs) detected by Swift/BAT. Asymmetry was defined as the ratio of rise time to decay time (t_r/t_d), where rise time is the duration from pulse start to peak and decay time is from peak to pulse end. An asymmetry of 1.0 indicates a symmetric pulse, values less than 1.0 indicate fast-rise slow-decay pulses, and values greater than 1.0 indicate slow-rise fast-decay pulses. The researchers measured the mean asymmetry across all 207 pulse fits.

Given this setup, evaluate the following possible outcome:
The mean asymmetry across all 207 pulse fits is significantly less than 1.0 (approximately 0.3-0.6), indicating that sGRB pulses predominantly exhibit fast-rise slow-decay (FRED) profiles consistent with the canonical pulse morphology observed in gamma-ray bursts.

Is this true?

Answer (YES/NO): NO